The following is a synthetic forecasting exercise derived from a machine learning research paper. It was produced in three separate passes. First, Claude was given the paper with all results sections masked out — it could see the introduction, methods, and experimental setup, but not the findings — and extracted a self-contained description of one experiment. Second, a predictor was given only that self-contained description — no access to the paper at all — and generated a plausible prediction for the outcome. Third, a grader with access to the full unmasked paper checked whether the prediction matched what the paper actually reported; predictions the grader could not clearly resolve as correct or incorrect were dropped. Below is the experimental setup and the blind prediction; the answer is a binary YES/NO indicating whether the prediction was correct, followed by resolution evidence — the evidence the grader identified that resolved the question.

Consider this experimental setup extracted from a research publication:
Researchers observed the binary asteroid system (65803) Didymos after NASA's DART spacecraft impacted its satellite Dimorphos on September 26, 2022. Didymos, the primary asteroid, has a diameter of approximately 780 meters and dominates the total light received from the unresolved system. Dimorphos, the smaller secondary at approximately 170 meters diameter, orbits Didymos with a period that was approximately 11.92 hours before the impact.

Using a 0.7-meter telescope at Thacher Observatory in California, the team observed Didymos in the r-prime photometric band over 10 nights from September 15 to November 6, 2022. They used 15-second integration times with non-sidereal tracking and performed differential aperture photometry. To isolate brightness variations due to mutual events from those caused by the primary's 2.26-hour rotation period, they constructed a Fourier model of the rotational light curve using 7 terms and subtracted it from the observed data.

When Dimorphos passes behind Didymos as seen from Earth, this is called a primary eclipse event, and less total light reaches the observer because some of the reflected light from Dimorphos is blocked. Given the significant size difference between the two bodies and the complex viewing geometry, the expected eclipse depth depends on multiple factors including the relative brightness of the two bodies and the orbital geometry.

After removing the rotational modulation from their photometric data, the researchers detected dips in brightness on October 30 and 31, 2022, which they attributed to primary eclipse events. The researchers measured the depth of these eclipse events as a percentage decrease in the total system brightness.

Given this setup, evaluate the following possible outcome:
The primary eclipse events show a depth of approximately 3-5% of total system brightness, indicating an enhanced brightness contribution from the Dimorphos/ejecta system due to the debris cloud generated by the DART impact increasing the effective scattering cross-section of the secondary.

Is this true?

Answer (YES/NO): NO